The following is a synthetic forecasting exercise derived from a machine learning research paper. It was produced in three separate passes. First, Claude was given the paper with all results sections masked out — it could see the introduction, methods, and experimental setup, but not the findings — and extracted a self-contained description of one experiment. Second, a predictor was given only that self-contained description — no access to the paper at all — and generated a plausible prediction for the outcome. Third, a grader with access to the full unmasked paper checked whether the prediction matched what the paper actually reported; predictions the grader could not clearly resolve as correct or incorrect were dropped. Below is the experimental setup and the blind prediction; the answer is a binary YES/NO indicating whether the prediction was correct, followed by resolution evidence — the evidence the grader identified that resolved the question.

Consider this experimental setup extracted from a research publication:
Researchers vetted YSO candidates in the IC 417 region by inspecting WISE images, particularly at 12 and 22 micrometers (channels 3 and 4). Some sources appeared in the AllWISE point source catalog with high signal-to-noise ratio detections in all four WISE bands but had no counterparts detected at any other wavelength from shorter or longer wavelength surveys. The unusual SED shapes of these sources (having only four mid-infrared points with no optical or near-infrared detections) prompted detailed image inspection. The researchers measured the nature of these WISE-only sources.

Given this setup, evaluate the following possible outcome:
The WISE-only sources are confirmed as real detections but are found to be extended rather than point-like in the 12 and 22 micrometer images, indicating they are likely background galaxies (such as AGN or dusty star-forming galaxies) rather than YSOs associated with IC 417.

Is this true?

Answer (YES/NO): NO